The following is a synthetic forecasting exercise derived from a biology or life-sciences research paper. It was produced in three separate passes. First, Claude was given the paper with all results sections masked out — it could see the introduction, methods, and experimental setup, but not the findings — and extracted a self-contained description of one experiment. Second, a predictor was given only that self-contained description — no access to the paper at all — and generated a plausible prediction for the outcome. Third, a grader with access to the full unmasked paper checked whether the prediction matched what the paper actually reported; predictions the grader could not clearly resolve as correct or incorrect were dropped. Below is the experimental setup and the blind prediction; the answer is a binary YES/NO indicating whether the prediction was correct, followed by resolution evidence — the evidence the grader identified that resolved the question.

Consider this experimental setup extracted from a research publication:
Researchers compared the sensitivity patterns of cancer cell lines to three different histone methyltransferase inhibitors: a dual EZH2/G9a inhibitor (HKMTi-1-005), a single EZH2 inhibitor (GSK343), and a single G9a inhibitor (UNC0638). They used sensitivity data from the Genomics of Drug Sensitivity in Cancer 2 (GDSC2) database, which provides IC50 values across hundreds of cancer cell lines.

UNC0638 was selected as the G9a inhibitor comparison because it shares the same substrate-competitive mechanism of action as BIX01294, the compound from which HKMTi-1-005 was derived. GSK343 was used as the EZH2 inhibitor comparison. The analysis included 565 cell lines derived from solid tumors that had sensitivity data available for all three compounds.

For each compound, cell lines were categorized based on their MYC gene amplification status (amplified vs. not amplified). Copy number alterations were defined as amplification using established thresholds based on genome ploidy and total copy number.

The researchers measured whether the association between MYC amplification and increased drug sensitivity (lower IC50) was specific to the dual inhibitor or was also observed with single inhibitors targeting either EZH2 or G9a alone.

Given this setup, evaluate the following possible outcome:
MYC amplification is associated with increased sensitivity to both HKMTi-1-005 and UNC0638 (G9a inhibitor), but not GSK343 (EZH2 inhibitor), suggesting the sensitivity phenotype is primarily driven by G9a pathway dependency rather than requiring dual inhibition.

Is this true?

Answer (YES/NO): NO